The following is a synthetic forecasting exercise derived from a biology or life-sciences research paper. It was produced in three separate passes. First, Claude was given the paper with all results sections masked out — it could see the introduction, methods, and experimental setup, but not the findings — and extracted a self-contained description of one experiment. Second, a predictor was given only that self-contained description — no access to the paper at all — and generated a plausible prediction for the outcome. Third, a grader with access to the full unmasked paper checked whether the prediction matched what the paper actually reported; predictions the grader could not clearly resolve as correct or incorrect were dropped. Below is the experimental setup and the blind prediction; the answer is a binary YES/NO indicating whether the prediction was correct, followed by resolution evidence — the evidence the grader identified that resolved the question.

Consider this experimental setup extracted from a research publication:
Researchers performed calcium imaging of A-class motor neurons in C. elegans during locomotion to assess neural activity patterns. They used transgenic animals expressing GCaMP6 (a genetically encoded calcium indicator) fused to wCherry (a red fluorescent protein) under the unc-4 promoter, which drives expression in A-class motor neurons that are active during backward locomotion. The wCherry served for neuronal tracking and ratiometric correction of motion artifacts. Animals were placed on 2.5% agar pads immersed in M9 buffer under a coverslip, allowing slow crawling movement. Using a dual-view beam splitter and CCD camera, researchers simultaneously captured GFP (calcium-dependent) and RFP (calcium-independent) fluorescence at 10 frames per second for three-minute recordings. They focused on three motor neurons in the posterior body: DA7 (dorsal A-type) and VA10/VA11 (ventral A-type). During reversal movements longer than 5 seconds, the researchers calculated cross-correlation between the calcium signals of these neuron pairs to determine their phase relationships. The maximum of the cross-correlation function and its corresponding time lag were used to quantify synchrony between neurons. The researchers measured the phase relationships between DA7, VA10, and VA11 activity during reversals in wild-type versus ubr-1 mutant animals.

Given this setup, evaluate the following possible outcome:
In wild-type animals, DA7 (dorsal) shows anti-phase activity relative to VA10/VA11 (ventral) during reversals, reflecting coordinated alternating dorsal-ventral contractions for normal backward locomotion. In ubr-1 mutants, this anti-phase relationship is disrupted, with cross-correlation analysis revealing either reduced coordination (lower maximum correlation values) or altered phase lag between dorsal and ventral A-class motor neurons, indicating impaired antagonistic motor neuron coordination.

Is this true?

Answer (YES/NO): NO